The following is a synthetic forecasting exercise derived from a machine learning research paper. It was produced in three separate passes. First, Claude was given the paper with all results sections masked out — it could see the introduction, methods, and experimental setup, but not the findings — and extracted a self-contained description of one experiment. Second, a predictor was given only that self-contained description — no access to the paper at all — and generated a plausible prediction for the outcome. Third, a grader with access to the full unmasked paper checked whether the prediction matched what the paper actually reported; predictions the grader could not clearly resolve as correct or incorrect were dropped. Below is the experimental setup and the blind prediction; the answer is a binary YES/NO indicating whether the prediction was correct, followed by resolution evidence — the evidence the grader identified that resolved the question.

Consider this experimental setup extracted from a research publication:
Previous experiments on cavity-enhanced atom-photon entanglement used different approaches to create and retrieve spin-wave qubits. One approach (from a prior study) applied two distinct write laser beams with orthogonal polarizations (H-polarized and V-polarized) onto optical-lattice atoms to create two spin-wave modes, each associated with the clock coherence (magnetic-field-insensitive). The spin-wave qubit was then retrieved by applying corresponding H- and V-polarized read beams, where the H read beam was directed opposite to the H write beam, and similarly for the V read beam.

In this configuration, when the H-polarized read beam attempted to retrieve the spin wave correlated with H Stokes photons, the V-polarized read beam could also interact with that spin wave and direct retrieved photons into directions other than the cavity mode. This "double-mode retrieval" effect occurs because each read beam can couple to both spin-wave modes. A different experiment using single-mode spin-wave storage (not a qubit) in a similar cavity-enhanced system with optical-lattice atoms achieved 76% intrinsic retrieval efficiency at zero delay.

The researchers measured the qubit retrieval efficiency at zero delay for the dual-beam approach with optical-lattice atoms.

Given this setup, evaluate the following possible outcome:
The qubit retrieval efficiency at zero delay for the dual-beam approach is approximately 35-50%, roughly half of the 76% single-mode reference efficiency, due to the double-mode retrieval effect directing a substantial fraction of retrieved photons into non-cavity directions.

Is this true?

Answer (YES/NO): NO